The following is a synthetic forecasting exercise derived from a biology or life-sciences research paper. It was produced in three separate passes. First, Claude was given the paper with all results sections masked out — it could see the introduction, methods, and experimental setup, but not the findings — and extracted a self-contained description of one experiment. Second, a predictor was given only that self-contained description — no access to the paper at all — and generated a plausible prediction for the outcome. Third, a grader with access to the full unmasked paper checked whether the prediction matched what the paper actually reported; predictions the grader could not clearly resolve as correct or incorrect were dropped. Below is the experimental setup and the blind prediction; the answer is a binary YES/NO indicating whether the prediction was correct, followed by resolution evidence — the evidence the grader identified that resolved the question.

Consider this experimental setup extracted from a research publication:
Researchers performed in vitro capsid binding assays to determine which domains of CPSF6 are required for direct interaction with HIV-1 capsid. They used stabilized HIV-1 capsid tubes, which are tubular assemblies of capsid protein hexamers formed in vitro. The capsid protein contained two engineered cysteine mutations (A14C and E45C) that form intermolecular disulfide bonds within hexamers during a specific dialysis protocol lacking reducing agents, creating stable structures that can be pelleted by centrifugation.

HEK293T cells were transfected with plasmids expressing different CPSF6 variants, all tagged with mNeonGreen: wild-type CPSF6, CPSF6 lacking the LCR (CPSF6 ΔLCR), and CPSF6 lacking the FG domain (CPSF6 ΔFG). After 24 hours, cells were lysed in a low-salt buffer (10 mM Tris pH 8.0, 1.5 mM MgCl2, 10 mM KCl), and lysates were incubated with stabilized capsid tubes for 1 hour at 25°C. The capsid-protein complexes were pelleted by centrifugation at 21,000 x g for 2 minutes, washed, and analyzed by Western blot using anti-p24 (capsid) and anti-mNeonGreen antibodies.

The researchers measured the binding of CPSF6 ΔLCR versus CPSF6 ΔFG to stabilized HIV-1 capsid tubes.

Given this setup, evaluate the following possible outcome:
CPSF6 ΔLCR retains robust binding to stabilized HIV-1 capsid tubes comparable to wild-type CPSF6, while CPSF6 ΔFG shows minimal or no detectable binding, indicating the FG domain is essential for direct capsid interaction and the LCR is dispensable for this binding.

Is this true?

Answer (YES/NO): NO